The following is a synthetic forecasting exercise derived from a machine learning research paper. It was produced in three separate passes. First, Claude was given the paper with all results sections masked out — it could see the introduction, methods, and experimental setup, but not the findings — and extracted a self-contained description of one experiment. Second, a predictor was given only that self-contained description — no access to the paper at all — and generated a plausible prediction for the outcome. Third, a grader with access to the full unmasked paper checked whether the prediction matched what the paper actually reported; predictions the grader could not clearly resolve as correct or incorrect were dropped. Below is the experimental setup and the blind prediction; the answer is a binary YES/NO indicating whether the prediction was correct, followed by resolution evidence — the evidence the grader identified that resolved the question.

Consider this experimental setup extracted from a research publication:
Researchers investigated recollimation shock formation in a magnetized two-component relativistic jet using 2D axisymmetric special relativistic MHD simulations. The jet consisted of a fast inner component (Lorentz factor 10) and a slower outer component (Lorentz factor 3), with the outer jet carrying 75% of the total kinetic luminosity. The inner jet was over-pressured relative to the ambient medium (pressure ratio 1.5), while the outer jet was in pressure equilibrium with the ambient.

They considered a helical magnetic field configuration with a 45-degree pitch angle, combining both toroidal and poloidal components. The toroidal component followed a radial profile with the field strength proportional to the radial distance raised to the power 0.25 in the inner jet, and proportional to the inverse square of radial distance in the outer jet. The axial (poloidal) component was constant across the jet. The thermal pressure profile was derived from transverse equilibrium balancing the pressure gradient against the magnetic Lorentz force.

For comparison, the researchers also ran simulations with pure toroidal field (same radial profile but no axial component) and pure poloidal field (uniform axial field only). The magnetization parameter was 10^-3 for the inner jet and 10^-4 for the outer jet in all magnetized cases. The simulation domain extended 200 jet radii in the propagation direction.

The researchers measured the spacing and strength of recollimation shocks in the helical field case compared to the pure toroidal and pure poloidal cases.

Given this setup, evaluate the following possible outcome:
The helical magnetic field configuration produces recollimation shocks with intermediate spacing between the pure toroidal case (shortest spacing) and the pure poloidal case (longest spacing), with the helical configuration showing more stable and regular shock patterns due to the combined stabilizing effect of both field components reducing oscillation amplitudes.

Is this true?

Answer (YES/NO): NO